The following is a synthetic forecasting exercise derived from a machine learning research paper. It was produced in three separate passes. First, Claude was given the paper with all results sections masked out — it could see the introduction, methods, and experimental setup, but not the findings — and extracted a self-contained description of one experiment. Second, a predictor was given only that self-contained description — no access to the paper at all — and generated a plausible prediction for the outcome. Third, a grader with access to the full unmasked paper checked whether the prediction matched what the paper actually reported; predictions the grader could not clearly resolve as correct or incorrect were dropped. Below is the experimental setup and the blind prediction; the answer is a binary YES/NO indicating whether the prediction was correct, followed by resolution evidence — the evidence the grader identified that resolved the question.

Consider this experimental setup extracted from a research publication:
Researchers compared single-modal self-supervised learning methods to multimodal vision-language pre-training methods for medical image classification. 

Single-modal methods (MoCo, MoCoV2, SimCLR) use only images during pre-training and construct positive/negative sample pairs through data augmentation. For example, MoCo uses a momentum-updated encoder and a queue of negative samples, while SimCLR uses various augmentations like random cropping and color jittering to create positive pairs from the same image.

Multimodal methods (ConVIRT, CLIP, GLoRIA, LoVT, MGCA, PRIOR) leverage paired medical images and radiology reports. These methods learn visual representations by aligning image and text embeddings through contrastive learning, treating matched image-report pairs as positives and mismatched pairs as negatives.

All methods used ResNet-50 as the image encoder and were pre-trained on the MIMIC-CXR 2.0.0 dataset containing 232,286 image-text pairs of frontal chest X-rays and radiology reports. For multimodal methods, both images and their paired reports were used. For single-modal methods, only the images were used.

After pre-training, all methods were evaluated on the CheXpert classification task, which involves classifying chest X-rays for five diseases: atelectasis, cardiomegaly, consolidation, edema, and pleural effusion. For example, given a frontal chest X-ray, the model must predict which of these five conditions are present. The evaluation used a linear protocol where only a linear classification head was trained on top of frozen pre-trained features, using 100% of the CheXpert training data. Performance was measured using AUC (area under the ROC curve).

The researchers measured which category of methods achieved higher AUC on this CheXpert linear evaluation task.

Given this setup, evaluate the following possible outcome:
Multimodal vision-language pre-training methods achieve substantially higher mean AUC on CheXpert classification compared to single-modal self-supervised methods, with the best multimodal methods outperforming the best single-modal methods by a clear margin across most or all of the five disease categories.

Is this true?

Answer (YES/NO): YES